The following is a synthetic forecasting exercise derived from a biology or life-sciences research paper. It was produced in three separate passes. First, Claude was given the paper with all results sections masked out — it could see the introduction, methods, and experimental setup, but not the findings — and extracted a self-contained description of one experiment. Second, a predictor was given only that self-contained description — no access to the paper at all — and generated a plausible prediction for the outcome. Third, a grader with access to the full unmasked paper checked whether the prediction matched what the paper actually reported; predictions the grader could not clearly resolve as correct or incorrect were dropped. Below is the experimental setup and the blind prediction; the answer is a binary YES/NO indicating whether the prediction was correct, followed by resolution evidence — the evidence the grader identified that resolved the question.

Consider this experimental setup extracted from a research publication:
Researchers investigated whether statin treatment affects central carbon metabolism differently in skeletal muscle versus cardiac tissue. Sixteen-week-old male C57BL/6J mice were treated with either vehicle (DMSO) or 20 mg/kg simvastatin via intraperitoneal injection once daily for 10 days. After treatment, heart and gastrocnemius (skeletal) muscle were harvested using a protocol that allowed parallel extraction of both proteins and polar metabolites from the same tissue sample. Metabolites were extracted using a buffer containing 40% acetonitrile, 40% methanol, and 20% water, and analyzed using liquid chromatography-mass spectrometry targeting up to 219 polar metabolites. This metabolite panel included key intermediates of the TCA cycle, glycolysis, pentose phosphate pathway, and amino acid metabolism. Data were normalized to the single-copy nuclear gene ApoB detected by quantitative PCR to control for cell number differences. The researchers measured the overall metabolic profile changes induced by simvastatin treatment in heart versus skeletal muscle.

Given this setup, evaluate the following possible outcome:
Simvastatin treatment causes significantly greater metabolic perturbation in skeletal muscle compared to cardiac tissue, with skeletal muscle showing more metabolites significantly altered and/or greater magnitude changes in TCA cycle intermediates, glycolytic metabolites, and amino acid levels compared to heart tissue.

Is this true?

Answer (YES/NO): NO